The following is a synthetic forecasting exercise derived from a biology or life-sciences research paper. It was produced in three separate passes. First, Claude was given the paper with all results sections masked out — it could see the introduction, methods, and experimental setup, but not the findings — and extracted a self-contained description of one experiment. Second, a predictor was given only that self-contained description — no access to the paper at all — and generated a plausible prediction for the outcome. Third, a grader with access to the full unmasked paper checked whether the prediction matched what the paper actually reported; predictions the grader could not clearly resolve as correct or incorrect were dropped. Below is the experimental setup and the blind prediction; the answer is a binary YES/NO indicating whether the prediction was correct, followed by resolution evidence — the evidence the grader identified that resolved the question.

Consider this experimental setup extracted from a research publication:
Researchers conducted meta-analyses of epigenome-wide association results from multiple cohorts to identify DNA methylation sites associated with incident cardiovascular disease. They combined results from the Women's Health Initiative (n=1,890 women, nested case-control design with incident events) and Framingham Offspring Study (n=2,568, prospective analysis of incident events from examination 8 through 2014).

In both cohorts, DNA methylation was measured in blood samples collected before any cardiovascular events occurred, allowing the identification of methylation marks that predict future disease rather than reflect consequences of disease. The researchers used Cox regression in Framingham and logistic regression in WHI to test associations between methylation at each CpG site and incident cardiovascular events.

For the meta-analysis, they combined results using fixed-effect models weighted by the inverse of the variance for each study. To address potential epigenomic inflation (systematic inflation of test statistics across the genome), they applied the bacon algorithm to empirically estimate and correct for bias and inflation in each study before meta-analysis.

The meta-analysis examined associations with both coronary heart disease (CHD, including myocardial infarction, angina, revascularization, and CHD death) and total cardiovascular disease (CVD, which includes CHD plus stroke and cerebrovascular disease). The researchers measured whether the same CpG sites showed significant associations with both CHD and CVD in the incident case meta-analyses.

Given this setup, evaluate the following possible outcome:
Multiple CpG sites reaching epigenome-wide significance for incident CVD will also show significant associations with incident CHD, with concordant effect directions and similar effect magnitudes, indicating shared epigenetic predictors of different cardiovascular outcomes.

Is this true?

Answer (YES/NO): NO